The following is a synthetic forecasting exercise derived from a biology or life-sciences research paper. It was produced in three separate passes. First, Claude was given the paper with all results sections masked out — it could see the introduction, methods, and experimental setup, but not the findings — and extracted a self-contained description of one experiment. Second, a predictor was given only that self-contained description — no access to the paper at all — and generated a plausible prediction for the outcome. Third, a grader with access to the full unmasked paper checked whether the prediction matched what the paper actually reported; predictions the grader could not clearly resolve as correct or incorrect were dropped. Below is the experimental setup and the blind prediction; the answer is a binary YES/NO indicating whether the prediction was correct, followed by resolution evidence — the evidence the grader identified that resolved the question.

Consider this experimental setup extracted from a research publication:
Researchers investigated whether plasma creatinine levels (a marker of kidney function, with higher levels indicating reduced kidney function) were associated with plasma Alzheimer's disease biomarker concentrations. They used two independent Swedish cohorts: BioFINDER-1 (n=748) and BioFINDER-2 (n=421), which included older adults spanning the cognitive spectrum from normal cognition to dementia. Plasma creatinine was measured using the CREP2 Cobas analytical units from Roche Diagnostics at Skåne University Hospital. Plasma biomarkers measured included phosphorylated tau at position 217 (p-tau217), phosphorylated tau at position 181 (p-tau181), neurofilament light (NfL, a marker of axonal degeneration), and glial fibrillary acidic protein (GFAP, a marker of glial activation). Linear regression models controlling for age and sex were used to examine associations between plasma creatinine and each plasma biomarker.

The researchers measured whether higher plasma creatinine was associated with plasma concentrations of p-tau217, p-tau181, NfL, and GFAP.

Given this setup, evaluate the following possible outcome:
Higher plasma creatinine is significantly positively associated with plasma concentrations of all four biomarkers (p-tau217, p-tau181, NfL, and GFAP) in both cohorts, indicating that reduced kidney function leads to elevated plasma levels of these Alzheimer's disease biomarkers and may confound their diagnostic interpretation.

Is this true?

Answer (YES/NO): NO